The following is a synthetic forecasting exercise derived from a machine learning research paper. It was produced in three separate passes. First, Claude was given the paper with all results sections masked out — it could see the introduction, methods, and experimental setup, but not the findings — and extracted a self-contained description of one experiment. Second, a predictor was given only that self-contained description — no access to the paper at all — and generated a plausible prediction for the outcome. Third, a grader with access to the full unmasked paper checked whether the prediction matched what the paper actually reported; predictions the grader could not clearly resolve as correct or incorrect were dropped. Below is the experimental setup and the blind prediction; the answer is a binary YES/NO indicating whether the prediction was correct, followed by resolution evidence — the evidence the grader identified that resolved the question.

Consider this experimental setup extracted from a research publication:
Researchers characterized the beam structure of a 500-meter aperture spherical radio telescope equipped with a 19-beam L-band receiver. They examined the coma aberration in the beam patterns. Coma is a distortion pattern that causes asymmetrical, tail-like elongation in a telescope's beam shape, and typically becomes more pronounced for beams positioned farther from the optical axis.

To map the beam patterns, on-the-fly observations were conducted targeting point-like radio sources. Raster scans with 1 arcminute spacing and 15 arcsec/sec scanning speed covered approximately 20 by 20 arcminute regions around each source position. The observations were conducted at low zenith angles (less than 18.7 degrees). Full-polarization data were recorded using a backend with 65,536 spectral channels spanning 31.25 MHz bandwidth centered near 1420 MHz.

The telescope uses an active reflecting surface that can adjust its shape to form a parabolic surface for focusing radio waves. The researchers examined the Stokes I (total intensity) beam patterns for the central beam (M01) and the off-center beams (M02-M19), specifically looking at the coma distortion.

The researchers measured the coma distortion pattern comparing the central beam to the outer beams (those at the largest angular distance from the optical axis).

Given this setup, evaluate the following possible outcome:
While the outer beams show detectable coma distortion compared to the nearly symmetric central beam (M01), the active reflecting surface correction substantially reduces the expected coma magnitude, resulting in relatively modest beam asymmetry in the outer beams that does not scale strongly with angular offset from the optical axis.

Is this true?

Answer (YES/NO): NO